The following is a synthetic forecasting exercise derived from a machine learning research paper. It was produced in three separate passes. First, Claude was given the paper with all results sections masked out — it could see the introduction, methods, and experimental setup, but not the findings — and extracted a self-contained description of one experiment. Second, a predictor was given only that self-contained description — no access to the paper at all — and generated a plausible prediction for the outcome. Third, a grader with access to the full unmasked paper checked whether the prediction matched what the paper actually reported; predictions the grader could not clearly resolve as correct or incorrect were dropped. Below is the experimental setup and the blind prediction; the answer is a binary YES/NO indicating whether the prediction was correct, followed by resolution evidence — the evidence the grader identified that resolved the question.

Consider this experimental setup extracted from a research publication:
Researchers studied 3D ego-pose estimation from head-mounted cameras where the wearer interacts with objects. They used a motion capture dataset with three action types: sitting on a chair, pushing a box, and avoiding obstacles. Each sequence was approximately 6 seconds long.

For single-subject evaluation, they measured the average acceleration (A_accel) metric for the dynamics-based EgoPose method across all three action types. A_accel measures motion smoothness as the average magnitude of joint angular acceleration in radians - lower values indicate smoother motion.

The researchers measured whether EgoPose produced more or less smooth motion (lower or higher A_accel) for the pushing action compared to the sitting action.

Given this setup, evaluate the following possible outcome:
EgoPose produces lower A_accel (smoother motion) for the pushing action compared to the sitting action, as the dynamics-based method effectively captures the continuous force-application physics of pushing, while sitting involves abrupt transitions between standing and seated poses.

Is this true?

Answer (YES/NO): YES